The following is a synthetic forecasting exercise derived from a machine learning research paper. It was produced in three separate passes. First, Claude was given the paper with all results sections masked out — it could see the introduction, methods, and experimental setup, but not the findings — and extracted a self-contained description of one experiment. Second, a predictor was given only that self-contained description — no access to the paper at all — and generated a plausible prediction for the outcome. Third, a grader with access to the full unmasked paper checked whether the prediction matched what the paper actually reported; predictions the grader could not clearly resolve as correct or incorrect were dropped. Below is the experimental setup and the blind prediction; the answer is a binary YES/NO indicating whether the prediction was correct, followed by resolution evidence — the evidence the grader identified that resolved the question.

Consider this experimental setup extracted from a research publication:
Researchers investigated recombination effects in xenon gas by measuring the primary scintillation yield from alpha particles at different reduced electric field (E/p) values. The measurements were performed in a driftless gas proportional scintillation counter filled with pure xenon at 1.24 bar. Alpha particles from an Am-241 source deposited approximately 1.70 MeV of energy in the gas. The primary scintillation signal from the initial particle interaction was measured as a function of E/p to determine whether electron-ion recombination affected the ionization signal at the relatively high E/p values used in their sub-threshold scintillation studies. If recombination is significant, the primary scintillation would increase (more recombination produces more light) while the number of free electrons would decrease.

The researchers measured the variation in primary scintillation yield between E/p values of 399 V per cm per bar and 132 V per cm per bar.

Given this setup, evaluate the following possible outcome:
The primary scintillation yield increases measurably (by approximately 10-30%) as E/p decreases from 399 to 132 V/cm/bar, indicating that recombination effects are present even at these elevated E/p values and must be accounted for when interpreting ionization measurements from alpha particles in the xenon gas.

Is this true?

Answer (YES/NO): NO